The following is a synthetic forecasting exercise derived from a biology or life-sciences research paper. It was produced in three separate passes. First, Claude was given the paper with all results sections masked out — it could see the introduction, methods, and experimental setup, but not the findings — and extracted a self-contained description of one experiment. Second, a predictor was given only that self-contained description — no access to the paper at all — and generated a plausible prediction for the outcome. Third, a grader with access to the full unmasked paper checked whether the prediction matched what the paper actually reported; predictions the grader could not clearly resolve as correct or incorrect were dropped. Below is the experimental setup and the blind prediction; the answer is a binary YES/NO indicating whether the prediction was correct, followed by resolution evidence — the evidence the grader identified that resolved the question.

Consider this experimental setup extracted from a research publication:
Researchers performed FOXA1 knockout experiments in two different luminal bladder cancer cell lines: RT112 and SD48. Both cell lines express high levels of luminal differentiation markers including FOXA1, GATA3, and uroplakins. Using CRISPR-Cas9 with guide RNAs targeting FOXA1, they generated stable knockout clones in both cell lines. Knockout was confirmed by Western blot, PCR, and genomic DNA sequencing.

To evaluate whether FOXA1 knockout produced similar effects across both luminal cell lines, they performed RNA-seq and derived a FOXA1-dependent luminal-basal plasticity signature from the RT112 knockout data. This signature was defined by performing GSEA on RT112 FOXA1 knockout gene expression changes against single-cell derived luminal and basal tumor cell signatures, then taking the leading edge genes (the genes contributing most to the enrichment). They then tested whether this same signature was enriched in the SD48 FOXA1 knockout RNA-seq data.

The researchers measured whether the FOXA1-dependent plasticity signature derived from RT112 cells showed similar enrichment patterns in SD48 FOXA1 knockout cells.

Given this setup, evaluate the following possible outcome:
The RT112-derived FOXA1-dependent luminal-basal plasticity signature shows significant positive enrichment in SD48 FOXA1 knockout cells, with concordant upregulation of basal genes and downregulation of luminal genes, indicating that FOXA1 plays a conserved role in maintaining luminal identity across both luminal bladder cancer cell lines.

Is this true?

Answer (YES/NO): YES